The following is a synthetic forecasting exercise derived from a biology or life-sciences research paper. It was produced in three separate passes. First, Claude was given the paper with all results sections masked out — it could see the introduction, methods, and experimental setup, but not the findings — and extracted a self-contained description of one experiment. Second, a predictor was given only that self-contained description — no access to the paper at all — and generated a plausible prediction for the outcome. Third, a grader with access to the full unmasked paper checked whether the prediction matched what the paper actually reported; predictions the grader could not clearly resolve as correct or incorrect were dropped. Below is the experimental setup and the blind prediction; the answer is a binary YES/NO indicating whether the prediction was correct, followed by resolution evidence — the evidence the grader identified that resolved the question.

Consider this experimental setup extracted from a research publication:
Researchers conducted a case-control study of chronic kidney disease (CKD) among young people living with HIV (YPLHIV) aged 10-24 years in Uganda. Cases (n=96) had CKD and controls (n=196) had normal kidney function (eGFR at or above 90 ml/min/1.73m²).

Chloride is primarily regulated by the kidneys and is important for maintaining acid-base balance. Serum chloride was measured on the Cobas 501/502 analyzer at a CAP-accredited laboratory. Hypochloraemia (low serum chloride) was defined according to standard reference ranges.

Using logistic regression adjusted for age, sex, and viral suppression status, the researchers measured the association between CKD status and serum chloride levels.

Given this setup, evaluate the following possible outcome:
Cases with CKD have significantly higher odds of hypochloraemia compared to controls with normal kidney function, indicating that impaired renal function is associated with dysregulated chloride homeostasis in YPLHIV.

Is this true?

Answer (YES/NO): NO